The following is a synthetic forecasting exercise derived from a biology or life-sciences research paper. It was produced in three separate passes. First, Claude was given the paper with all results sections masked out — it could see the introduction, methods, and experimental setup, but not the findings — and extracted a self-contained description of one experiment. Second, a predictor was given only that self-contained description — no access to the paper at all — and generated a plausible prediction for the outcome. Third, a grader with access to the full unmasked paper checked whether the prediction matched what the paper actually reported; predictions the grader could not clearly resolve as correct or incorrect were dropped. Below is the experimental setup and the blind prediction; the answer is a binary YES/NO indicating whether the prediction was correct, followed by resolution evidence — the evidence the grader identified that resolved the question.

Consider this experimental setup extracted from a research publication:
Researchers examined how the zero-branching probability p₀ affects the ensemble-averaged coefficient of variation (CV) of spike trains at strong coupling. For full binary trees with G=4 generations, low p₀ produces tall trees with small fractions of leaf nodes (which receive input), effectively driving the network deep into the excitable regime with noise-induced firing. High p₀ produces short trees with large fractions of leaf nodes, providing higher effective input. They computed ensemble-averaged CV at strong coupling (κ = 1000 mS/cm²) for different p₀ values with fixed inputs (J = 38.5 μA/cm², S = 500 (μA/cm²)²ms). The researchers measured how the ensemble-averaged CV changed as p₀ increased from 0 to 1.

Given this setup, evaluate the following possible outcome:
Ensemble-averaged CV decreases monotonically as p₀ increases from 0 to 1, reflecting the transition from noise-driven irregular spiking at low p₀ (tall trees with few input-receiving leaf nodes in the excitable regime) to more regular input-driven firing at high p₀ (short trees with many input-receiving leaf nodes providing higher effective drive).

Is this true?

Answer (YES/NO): YES